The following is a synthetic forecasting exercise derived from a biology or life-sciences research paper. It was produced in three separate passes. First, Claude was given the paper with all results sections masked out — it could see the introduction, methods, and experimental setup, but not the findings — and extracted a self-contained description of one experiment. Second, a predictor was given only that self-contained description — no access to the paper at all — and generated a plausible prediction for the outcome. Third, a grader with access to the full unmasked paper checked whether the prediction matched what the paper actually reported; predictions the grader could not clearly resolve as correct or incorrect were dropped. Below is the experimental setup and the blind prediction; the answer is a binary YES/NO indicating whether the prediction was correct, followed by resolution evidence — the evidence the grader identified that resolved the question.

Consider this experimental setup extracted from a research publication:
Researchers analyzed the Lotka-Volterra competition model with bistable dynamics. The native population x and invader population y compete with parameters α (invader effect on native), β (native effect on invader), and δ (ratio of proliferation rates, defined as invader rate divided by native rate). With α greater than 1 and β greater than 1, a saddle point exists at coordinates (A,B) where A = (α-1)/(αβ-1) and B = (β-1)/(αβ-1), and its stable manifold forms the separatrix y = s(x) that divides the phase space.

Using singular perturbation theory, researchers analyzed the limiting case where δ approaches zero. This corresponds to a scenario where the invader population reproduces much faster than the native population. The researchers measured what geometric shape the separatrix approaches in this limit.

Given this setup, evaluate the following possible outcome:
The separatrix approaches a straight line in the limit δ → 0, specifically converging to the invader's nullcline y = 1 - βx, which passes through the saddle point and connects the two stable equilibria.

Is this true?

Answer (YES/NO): NO